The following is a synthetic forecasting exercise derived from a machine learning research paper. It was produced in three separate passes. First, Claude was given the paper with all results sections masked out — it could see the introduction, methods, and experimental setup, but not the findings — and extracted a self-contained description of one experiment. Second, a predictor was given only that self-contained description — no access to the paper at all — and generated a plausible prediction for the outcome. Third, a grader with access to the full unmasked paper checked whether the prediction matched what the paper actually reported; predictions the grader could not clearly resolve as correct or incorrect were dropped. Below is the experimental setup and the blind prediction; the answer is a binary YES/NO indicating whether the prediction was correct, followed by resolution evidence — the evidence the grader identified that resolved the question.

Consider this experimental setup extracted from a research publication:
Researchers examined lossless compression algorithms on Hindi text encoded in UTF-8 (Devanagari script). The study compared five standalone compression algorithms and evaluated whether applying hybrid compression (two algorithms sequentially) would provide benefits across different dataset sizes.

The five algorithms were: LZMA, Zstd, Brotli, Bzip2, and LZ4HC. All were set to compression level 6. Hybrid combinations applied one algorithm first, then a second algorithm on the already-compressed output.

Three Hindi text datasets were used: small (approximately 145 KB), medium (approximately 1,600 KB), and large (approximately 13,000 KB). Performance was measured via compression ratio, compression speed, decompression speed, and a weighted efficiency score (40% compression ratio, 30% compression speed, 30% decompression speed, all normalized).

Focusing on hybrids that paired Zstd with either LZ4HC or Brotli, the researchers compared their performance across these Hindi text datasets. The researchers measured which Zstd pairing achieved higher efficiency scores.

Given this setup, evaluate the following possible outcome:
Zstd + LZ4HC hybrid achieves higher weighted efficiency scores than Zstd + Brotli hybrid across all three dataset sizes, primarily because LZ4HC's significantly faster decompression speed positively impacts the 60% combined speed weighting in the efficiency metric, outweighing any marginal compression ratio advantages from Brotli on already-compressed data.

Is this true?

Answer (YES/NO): NO